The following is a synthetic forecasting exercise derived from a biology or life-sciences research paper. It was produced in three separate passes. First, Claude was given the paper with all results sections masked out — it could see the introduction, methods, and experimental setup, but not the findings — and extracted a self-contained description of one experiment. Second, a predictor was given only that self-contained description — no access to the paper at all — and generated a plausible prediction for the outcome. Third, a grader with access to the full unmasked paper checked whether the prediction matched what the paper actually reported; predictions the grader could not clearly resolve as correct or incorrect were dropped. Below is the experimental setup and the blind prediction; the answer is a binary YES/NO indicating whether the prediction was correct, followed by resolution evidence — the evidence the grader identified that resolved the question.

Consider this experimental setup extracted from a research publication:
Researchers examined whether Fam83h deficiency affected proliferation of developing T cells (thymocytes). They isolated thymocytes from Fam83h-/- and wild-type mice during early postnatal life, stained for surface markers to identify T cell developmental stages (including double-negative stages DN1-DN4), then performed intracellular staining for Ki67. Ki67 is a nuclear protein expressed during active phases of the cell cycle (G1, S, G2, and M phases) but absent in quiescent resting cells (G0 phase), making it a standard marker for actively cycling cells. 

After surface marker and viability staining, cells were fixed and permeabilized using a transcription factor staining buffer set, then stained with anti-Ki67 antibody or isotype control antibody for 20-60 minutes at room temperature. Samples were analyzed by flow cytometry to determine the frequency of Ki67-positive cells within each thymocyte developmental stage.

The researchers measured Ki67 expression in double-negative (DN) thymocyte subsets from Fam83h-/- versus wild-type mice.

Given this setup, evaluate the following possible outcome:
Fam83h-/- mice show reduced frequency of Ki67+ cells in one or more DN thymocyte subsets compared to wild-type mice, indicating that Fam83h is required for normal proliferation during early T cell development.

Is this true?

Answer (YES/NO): YES